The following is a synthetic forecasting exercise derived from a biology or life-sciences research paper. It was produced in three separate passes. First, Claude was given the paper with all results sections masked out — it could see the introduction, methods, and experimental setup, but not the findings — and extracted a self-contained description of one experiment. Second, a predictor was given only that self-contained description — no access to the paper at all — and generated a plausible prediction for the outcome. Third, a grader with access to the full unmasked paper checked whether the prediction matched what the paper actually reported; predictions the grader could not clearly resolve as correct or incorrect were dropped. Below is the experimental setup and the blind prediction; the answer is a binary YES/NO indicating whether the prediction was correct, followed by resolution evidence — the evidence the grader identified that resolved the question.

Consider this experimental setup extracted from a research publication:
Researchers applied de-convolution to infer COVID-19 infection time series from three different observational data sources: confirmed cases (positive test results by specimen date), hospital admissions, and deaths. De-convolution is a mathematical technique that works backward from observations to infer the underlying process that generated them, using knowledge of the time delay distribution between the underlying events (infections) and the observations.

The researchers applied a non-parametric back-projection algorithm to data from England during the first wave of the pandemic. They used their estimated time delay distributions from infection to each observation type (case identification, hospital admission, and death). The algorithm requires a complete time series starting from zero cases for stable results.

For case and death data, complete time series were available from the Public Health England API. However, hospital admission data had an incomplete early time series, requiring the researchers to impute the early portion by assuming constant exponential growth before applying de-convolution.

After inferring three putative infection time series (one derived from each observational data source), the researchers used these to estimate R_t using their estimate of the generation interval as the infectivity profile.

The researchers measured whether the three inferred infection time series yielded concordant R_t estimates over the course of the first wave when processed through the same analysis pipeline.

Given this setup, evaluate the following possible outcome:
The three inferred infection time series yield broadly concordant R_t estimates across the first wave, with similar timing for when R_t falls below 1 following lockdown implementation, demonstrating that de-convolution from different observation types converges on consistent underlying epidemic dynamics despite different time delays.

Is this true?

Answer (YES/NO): NO